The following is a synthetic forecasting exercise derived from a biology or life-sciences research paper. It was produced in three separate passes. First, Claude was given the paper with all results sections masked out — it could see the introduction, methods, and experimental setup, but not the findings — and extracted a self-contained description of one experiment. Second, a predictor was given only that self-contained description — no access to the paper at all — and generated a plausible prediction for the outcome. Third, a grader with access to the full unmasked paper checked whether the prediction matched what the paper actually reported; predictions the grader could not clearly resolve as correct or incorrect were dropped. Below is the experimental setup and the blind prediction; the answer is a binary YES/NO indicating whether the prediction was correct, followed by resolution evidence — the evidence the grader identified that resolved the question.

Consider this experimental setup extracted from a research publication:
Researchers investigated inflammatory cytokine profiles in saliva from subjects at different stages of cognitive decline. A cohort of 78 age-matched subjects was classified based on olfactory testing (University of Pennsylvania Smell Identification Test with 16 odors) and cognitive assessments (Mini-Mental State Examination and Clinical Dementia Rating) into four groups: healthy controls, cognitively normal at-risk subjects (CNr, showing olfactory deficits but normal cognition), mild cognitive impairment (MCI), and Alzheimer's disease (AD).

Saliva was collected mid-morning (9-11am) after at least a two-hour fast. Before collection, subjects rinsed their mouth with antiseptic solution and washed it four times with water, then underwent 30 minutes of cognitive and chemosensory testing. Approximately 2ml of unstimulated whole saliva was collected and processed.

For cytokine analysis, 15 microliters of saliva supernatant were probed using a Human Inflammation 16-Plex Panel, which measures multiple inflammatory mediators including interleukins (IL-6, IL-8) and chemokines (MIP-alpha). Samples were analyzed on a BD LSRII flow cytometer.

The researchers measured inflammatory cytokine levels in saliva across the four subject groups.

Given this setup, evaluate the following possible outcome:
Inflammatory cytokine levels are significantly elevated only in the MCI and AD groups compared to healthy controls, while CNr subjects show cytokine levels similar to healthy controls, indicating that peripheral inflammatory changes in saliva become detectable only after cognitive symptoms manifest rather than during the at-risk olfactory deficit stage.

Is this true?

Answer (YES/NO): NO